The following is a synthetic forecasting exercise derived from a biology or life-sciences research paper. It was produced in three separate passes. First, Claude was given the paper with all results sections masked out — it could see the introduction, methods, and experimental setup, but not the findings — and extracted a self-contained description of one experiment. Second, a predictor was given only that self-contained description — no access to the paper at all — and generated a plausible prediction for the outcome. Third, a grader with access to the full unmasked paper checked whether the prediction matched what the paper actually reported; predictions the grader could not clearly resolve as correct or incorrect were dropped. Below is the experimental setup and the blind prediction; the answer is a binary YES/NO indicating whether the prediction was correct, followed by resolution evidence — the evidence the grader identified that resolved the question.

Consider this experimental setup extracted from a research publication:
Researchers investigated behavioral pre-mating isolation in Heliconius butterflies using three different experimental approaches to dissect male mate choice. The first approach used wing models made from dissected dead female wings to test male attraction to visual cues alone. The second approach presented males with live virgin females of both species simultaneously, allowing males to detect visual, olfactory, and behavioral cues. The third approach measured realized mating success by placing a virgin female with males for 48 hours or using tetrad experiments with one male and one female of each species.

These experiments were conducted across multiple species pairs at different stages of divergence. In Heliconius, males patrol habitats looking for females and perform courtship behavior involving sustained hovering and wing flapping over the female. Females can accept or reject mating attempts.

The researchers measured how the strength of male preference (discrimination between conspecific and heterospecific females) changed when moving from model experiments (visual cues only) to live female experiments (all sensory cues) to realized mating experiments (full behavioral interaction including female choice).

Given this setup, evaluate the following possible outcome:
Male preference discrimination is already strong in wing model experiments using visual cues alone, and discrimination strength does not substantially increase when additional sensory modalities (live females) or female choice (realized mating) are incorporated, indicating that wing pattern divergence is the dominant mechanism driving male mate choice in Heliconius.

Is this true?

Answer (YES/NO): NO